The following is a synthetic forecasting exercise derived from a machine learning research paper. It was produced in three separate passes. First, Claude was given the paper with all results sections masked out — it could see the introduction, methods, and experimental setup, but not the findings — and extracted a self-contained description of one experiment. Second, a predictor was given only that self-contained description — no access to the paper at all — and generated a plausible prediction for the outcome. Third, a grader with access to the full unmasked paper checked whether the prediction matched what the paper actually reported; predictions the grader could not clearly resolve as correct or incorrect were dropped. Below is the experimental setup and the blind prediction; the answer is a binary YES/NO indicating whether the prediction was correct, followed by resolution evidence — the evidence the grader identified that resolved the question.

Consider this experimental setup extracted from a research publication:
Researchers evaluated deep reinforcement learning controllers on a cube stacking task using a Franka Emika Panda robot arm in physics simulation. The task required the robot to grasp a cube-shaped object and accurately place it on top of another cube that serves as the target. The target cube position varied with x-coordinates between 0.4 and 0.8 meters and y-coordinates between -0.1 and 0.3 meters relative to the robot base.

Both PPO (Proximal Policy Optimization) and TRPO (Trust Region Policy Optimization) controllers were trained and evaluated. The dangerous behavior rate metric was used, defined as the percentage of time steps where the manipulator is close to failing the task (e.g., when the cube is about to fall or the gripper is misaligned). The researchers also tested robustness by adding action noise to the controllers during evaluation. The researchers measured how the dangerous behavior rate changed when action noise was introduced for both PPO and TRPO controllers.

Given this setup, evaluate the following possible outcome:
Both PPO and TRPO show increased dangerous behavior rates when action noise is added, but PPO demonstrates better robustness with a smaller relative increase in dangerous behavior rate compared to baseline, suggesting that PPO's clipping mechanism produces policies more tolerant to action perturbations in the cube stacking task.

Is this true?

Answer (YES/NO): NO